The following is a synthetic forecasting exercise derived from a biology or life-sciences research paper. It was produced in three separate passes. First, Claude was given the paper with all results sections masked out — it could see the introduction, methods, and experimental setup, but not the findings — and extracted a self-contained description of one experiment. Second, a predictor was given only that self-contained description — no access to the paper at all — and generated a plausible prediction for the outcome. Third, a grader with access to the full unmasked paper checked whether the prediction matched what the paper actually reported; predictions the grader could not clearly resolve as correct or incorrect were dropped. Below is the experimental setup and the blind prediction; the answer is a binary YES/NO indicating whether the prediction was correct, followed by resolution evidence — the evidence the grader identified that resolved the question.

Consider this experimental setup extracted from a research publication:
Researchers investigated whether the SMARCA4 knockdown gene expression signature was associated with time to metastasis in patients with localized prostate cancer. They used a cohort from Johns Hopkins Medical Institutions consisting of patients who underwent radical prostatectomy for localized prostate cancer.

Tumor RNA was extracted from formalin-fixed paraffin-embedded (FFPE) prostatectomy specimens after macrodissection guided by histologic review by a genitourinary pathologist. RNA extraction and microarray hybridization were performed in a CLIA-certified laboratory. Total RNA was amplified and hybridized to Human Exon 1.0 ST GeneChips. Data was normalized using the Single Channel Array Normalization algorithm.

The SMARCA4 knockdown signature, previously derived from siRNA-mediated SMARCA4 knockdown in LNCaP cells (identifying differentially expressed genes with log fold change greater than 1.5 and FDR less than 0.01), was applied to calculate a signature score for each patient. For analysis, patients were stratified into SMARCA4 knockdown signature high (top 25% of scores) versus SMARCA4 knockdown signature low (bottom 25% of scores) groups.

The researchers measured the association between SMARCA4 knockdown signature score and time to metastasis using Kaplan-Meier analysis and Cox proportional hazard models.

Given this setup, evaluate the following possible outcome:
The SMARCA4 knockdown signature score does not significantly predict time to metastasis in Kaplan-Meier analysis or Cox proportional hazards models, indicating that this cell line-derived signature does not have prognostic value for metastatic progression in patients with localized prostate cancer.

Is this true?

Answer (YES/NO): NO